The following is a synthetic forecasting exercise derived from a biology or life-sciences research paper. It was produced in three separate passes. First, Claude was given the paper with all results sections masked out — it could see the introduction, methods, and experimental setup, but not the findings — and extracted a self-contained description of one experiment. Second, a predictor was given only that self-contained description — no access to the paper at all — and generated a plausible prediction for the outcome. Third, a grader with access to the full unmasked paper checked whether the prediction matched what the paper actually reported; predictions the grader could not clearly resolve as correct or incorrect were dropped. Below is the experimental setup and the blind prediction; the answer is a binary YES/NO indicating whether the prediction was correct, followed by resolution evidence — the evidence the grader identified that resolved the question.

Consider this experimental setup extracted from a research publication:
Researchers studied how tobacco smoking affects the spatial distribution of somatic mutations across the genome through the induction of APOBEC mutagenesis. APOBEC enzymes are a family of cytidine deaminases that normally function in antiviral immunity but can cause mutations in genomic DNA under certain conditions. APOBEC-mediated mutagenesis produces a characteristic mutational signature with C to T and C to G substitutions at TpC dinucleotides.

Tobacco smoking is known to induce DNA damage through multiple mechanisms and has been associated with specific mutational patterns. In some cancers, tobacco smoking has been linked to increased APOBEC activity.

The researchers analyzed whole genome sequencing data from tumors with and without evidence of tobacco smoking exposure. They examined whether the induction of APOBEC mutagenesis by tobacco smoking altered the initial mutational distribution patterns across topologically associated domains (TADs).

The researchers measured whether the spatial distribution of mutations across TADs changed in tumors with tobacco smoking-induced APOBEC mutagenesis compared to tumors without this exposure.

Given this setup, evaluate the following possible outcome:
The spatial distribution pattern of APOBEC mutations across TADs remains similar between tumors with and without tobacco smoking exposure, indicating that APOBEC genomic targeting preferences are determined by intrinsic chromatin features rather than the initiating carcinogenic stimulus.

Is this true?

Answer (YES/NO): NO